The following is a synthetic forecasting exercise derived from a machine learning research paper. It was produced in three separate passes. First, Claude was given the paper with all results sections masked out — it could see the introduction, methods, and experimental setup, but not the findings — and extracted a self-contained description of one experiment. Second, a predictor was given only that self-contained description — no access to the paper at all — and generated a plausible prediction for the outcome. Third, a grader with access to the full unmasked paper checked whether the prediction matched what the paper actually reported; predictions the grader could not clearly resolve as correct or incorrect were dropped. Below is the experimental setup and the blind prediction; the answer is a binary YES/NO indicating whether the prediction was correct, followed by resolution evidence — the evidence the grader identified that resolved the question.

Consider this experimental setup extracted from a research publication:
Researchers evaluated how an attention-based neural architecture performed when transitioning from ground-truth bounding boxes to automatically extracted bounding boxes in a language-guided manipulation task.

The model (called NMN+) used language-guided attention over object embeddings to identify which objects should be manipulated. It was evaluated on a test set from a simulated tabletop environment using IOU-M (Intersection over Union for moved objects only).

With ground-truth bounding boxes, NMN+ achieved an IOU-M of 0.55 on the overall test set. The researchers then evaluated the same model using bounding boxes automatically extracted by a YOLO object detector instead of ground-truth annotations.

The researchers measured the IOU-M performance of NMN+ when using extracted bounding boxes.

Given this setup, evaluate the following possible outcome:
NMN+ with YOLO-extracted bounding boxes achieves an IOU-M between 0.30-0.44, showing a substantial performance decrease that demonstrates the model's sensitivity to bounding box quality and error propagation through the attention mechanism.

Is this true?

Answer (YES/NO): YES